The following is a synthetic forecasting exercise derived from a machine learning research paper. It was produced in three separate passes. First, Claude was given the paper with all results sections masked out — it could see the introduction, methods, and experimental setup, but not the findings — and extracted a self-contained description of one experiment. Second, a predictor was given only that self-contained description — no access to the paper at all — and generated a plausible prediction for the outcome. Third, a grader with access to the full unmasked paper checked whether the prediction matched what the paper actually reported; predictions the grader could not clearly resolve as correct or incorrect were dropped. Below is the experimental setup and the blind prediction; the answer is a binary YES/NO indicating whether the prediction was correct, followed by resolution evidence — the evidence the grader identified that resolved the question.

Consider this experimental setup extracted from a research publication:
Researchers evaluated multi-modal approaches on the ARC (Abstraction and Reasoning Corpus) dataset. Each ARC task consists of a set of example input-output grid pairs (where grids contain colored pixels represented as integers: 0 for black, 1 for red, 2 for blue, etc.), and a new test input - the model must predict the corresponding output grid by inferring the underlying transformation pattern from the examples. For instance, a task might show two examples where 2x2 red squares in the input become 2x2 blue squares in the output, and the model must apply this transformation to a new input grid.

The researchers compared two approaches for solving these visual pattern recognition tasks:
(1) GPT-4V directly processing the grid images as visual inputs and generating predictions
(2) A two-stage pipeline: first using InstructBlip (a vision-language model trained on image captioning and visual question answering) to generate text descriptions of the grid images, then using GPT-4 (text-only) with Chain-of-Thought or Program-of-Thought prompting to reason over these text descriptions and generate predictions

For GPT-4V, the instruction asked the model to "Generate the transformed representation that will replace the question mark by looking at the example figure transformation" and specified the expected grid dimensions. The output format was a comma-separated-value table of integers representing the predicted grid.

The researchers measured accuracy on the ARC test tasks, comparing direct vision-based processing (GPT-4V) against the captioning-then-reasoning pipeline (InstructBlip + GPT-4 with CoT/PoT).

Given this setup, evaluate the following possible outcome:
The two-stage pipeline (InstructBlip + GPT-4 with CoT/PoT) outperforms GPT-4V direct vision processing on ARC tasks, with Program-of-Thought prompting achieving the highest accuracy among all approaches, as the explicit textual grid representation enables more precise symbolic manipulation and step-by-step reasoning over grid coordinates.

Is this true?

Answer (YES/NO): YES